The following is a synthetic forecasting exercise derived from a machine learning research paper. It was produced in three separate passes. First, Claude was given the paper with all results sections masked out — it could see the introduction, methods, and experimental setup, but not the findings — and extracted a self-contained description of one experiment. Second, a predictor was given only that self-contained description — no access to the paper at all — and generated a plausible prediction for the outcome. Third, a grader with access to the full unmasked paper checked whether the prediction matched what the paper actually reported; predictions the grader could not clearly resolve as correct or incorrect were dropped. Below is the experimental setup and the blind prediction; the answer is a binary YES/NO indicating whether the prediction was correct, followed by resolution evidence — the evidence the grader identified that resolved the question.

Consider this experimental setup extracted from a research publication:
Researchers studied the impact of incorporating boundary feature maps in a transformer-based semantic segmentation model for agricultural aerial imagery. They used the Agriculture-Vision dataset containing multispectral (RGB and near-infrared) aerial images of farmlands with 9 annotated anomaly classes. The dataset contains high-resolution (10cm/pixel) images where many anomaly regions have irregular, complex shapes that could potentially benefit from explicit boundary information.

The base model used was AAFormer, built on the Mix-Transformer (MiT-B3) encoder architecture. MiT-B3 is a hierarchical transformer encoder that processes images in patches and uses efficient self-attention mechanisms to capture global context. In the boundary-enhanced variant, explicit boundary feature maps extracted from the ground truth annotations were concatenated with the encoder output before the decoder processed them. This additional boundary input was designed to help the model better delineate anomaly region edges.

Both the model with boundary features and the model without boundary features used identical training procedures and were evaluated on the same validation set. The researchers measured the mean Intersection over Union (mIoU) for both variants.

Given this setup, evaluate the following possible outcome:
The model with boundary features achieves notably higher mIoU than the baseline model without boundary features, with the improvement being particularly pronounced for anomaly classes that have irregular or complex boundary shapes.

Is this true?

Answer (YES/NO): NO